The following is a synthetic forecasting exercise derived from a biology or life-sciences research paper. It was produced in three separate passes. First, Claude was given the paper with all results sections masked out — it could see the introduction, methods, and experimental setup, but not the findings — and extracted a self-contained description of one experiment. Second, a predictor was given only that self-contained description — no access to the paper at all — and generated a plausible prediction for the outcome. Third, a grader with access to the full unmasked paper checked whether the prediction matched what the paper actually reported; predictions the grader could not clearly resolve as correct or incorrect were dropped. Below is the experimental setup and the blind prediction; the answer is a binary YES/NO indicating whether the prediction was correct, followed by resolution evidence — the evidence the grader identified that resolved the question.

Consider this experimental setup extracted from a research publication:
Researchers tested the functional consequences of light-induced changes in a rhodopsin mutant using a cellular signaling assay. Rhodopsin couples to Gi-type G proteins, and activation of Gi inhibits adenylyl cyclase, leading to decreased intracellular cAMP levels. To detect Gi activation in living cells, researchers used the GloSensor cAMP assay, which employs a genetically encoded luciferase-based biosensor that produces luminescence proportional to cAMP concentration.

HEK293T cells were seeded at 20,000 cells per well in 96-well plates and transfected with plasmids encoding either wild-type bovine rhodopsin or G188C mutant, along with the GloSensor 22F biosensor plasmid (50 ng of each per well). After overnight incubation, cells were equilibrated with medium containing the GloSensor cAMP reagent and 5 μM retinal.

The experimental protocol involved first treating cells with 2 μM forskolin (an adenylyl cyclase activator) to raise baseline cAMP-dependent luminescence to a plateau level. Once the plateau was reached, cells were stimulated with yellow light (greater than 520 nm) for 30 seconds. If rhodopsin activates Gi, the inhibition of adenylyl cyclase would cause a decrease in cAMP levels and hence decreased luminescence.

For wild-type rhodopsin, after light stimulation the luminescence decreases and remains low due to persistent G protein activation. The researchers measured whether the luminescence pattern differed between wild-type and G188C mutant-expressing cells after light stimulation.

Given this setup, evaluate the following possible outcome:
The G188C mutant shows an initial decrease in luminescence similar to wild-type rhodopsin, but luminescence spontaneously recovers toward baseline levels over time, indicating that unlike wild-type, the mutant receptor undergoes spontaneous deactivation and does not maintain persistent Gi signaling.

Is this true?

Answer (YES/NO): YES